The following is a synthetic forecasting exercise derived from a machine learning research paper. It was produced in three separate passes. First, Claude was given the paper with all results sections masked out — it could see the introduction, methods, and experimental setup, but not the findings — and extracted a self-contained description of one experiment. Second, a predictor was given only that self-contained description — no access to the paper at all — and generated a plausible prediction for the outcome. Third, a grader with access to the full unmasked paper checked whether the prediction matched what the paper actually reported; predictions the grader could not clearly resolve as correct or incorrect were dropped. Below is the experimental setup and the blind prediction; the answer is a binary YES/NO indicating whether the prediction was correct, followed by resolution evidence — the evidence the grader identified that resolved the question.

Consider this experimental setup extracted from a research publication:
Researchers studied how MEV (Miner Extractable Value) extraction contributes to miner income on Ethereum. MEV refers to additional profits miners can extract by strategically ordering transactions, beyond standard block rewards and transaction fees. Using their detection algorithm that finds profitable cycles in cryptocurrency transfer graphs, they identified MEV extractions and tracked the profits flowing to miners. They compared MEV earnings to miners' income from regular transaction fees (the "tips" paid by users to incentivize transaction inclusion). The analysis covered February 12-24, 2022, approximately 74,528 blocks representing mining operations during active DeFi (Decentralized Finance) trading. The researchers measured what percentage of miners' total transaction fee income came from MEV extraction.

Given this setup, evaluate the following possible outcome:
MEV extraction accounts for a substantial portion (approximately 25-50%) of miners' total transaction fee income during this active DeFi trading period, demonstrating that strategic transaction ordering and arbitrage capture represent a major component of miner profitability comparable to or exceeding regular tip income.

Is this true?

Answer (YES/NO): NO